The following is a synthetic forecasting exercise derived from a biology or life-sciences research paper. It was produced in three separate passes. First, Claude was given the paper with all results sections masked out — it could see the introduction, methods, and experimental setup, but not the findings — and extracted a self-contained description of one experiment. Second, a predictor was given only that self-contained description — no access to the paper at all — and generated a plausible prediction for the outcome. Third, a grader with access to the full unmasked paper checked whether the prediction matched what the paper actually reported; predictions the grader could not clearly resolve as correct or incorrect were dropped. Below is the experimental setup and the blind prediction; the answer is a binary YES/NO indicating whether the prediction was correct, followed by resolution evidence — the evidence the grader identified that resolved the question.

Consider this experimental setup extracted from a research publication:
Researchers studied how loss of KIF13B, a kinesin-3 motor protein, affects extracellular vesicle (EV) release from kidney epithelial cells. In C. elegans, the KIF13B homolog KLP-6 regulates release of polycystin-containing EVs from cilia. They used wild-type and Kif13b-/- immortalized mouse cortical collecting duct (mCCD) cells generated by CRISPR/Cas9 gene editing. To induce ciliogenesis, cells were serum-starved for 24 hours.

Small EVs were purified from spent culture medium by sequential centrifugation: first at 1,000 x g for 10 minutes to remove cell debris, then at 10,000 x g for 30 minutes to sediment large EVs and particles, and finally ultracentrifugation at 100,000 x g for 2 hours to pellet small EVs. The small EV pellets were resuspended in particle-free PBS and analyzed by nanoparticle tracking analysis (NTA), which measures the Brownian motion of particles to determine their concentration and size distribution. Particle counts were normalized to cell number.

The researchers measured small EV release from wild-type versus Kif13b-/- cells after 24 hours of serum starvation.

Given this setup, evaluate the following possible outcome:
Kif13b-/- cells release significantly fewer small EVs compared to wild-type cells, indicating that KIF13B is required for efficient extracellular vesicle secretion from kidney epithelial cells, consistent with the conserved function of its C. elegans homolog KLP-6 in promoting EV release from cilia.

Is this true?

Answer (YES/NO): YES